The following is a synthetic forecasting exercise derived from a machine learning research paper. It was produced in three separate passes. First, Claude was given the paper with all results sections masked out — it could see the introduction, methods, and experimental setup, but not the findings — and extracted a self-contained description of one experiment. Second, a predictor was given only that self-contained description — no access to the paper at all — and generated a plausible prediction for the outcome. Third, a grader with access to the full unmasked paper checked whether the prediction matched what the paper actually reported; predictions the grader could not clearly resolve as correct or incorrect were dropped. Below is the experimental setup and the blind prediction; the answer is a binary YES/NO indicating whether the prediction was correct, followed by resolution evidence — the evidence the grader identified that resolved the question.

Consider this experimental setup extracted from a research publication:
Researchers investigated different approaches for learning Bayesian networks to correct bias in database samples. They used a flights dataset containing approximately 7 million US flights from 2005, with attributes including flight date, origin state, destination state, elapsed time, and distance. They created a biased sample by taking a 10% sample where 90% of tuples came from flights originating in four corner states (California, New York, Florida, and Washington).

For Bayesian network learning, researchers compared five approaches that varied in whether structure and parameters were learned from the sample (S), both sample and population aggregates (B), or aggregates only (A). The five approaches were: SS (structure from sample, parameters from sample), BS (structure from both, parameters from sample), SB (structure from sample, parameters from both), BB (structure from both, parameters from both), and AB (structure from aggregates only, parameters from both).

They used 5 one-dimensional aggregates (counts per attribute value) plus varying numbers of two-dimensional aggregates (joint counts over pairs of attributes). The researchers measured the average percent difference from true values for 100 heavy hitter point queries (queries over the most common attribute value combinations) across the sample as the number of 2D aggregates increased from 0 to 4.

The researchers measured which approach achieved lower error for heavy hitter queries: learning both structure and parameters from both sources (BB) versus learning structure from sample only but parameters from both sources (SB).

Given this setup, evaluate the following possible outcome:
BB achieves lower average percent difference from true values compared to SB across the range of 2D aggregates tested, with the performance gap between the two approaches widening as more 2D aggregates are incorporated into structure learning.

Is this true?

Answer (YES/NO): NO